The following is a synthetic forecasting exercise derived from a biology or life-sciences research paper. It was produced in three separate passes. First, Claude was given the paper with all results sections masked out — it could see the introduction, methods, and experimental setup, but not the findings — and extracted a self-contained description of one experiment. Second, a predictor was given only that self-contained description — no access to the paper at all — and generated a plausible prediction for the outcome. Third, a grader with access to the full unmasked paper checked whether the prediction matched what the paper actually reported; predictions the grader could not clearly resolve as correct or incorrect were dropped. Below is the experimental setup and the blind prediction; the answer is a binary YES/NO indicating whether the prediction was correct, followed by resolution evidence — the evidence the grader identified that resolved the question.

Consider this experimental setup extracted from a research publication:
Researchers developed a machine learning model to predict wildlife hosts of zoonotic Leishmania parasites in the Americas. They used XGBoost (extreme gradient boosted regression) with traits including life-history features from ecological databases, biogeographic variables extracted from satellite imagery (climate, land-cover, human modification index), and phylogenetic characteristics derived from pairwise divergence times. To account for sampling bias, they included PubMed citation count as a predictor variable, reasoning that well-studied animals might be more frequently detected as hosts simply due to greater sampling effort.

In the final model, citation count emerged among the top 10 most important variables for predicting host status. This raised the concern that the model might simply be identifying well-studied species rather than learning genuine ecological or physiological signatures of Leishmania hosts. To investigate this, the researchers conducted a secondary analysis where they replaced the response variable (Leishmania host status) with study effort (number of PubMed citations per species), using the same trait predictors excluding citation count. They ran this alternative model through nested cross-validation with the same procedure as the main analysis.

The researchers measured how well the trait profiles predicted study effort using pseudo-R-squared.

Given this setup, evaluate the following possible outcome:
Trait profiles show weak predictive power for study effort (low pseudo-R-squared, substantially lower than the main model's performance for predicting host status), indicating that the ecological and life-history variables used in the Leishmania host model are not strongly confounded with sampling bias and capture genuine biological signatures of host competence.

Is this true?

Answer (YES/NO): YES